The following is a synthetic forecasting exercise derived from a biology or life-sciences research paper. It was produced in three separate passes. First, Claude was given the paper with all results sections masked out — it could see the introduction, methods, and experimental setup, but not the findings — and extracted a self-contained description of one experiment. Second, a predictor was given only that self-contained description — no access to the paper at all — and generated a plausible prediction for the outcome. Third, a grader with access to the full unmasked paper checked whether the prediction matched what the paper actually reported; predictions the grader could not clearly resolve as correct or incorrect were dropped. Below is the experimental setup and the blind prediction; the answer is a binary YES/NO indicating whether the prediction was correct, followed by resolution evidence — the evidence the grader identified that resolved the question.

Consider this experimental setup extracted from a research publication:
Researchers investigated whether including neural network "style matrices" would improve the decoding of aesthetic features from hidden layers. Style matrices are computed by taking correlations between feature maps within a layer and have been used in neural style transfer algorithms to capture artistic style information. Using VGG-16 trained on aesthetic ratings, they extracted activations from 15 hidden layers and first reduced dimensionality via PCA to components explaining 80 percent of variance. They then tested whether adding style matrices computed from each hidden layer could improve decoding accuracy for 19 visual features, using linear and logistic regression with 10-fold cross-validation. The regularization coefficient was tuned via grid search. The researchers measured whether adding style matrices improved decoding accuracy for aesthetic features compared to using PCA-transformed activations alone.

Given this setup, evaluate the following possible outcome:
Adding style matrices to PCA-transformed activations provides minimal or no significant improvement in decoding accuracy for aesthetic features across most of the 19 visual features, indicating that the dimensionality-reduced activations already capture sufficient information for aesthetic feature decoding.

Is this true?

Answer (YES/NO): YES